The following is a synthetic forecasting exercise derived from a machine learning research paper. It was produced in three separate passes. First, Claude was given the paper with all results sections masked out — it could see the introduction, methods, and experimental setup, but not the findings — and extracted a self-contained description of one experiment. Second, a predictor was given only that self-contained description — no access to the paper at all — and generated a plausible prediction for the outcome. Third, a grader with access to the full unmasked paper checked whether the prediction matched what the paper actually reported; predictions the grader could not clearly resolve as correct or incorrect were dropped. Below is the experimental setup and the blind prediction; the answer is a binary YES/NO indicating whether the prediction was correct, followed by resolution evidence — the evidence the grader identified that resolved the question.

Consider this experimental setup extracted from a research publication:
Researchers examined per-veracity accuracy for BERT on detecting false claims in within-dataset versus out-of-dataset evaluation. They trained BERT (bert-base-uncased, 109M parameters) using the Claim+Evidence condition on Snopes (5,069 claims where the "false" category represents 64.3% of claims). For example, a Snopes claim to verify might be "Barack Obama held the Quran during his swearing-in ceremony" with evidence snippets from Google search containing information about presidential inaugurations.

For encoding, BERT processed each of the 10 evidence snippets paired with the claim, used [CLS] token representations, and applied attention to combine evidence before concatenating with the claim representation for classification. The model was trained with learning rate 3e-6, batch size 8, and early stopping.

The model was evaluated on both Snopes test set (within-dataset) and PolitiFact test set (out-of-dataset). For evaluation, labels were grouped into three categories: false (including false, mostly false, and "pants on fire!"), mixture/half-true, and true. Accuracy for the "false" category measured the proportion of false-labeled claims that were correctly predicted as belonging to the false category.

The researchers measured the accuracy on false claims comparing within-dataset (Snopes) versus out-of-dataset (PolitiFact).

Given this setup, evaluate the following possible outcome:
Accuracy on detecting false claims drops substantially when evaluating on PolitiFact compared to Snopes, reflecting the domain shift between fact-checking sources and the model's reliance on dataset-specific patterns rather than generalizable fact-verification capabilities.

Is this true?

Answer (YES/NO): NO